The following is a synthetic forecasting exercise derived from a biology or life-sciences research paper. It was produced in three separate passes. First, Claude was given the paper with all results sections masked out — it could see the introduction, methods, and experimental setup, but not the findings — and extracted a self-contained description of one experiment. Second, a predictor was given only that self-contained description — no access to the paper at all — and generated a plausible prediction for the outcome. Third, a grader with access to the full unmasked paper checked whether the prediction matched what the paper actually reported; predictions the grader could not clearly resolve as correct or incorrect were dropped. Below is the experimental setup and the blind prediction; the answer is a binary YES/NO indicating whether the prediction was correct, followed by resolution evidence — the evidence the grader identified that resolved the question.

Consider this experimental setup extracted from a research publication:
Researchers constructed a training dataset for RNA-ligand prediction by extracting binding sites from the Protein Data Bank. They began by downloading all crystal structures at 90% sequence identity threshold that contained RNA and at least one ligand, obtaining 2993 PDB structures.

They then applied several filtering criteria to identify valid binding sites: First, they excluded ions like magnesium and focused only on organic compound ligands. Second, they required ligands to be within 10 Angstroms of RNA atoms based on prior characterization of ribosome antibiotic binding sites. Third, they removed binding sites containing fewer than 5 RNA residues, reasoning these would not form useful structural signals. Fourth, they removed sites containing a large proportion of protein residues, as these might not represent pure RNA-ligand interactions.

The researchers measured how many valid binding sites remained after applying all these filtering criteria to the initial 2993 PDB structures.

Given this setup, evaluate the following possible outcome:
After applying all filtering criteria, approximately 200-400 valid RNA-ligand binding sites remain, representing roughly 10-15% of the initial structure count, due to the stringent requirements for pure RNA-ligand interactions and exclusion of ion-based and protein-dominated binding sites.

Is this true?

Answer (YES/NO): NO